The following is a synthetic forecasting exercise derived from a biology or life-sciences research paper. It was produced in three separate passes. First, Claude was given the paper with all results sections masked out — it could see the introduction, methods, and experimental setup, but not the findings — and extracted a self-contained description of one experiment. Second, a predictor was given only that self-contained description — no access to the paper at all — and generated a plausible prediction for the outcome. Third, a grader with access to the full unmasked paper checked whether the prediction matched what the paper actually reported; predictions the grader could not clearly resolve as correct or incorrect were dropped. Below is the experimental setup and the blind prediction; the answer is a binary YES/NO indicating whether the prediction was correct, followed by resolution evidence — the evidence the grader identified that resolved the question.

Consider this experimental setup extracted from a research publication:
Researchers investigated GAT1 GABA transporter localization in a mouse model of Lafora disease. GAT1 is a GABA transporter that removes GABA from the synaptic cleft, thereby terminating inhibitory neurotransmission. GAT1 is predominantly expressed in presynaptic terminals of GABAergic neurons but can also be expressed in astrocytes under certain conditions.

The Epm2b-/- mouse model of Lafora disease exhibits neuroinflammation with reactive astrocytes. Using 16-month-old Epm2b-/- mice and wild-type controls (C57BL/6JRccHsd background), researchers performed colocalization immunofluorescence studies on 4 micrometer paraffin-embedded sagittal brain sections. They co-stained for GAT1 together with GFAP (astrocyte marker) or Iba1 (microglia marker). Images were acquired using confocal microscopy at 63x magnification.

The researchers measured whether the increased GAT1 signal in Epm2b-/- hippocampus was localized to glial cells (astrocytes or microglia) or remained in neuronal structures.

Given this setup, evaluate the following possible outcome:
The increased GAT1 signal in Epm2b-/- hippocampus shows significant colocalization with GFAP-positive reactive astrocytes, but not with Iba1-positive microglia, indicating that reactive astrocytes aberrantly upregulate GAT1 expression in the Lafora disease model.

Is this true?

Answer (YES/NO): YES